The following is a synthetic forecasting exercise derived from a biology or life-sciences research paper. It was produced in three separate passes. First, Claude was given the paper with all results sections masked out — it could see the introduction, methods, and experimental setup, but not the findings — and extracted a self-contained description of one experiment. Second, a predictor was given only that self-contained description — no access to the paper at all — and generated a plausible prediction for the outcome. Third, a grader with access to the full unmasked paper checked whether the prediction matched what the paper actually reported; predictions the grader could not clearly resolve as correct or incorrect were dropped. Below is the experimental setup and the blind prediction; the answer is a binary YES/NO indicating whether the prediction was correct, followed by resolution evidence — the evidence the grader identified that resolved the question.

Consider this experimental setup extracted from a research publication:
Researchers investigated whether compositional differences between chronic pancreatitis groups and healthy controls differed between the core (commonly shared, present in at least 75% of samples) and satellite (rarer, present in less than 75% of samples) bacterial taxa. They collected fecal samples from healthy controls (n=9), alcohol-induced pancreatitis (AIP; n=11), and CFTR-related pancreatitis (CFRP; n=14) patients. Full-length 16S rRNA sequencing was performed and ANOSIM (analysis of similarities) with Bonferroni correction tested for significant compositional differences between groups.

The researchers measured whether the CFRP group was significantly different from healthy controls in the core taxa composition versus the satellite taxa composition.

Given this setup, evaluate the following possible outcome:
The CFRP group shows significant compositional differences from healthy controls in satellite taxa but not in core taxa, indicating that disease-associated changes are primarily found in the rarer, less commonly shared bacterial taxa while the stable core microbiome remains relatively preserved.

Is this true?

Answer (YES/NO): YES